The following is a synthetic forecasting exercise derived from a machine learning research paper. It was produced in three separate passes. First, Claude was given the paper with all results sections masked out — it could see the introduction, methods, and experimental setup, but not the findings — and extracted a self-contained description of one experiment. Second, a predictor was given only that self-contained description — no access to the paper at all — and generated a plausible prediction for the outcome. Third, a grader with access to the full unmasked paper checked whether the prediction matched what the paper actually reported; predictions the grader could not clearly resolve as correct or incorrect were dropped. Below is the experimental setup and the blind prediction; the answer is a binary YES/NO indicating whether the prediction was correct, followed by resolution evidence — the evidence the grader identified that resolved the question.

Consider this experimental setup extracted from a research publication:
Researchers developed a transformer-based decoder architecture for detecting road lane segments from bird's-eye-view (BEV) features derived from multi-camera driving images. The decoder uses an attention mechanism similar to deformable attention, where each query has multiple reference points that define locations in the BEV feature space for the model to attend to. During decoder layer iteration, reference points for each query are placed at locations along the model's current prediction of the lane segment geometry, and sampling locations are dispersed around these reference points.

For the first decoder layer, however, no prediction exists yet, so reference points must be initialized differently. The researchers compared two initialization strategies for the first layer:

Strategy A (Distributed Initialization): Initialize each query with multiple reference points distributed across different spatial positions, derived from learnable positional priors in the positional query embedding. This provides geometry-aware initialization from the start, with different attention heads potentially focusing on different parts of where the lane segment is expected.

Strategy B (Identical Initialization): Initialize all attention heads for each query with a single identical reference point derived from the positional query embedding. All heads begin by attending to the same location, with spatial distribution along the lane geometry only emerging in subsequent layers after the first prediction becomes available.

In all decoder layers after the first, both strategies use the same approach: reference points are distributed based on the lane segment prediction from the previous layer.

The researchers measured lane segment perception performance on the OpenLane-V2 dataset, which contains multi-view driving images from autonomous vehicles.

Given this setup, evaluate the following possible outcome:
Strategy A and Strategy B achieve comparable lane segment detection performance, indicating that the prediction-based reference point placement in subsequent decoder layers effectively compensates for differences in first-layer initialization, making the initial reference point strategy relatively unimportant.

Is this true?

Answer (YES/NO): NO